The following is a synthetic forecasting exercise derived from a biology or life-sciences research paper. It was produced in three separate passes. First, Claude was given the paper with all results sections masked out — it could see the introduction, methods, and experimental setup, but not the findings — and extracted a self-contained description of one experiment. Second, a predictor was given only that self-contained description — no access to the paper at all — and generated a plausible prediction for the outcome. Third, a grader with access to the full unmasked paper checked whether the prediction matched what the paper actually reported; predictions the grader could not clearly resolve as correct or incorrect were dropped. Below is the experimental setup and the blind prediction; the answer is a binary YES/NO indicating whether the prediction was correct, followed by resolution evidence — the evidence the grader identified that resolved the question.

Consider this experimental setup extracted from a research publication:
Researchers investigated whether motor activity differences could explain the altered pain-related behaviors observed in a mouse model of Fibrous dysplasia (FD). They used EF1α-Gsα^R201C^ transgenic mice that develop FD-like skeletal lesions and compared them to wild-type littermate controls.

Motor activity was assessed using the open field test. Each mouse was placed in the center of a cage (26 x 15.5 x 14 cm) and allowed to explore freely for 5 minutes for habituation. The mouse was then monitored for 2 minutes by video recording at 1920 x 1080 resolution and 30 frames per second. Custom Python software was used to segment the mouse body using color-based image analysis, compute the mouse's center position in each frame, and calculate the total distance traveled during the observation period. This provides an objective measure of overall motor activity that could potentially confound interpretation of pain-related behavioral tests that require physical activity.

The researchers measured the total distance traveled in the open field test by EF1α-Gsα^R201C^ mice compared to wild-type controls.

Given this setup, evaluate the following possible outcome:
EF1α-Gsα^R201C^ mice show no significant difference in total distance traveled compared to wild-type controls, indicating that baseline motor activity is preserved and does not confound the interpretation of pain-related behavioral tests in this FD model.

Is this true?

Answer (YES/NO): NO